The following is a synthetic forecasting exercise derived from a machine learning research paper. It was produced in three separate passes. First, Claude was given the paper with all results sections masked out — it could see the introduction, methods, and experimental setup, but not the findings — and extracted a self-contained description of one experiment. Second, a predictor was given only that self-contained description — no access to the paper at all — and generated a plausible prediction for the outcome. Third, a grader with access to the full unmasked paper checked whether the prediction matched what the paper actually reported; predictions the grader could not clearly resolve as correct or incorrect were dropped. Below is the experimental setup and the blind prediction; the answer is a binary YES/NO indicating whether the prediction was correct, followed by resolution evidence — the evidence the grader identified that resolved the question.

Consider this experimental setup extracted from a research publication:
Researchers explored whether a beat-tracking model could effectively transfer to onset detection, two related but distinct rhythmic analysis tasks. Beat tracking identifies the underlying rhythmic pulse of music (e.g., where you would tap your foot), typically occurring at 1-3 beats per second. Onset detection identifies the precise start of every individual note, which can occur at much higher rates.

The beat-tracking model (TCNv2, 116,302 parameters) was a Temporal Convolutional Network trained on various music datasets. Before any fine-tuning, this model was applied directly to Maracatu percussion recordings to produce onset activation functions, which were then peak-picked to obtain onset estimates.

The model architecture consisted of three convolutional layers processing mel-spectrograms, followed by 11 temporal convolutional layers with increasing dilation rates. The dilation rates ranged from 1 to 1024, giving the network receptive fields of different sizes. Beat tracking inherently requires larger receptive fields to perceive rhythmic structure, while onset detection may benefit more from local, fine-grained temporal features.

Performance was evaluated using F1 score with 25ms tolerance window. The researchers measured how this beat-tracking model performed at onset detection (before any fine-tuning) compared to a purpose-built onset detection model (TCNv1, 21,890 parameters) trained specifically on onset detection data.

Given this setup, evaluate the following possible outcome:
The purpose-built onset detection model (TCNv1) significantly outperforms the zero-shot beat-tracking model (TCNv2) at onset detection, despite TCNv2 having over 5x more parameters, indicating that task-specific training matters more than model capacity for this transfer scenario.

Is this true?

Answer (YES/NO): NO